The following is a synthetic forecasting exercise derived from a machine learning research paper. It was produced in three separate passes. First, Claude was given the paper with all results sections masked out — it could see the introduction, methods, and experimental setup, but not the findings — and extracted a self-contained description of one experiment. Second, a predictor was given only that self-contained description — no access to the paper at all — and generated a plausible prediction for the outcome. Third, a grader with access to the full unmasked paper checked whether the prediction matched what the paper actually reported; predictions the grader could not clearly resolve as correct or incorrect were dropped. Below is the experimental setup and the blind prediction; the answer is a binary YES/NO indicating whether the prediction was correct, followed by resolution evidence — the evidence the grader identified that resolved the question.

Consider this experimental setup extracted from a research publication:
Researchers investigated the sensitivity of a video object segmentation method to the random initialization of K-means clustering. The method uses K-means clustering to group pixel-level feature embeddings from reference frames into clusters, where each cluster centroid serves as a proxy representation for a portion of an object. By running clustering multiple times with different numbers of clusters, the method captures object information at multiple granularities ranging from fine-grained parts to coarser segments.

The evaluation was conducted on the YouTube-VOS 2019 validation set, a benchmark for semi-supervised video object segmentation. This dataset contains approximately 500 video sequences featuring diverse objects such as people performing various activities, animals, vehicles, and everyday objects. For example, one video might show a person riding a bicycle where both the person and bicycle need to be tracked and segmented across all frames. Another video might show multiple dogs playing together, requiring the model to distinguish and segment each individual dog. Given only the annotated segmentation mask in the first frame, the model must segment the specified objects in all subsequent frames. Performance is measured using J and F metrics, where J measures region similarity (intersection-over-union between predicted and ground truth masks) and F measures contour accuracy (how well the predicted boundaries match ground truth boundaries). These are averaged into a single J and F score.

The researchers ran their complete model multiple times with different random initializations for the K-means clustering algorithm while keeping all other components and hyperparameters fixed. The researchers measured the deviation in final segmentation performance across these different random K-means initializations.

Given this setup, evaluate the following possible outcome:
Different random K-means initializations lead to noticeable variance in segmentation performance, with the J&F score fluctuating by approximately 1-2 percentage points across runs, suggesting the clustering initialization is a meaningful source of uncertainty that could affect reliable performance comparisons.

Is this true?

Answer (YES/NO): NO